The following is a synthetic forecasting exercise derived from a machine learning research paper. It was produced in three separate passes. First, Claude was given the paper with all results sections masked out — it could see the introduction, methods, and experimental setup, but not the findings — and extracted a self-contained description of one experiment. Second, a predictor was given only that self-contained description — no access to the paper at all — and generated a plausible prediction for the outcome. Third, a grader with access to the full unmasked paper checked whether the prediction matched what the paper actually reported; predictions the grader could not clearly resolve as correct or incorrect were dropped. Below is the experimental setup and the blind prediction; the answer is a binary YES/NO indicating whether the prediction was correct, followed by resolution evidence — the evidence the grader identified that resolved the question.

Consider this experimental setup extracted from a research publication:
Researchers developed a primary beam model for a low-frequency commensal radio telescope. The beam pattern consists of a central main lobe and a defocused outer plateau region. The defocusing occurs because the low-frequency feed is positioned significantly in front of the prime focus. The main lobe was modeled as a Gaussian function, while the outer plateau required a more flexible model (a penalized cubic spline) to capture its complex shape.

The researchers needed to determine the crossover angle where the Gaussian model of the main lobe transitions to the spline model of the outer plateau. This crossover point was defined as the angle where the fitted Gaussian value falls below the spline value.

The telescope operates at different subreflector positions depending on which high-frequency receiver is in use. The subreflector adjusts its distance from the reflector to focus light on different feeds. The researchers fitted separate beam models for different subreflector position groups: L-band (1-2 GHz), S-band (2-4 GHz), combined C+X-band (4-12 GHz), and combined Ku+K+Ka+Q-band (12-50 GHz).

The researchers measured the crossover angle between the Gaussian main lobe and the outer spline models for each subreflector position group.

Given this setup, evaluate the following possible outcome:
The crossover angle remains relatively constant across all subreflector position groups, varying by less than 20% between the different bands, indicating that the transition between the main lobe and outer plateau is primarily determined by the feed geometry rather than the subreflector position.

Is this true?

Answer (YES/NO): YES